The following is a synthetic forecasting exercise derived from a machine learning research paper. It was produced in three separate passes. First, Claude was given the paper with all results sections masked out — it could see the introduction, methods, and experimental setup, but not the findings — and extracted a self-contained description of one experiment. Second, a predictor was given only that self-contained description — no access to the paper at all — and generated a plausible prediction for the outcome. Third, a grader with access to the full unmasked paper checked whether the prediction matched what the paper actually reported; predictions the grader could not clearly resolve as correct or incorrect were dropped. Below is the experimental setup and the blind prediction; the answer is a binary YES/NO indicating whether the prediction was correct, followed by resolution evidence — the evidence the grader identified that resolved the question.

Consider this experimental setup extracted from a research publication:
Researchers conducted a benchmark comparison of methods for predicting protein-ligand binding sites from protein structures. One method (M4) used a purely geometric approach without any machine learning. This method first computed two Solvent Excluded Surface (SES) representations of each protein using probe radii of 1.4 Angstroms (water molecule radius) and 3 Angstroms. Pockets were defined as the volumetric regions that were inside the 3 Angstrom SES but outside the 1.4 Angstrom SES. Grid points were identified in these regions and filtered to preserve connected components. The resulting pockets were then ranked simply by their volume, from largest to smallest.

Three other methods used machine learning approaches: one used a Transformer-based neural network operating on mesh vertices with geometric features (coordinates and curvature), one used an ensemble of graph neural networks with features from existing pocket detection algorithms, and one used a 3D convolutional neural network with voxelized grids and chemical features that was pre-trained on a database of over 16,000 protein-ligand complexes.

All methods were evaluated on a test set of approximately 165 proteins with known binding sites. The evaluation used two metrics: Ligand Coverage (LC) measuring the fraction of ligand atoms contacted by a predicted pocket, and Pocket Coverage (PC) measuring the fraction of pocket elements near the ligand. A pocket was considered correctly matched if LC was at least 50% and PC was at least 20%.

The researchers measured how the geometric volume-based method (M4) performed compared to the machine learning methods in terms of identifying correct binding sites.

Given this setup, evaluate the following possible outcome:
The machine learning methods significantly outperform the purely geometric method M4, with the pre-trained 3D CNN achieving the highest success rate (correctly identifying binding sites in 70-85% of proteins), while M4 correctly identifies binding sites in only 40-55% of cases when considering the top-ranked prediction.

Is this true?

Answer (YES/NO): NO